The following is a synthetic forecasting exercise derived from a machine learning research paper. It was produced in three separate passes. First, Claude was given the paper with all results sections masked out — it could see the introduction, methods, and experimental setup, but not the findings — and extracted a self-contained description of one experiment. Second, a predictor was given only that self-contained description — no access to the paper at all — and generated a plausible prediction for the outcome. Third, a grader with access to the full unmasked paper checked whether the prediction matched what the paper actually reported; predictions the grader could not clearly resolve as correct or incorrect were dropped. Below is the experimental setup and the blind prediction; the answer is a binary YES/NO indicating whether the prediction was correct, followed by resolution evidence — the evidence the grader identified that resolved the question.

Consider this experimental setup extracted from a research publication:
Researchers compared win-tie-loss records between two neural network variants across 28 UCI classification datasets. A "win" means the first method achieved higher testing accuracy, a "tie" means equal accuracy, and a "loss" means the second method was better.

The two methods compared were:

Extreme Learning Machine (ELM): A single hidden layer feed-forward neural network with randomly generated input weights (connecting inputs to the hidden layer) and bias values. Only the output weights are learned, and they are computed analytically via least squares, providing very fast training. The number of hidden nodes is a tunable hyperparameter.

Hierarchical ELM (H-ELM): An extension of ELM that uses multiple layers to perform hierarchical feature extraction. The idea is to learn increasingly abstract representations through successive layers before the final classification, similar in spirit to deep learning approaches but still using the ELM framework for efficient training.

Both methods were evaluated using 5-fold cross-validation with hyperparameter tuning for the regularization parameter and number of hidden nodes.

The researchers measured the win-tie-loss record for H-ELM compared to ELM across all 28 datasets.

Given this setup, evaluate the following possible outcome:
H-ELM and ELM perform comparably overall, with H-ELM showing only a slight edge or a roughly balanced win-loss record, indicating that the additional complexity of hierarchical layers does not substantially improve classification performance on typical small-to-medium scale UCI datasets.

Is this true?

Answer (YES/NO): NO